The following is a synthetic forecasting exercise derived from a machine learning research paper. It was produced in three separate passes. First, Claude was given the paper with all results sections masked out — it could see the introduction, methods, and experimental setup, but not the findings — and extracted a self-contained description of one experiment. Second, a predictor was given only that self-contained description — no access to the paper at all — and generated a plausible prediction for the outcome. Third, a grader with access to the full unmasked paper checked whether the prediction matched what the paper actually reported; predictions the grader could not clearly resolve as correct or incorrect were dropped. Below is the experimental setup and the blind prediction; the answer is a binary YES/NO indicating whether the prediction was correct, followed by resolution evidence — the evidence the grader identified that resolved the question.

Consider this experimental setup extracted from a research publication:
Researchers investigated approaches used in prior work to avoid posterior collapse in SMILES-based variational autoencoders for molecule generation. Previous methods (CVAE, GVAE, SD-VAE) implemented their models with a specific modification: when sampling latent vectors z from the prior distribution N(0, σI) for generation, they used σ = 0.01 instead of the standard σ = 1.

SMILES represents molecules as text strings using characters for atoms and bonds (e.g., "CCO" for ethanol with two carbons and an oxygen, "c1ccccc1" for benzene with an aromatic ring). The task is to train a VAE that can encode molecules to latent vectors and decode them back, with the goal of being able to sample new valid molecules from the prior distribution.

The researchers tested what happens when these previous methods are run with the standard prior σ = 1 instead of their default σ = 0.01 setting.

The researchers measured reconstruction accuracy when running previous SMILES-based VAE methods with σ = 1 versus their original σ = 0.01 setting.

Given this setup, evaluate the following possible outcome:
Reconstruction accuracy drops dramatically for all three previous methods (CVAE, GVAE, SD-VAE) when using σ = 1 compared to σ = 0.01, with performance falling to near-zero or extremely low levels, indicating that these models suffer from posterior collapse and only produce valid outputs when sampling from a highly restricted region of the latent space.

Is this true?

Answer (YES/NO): YES